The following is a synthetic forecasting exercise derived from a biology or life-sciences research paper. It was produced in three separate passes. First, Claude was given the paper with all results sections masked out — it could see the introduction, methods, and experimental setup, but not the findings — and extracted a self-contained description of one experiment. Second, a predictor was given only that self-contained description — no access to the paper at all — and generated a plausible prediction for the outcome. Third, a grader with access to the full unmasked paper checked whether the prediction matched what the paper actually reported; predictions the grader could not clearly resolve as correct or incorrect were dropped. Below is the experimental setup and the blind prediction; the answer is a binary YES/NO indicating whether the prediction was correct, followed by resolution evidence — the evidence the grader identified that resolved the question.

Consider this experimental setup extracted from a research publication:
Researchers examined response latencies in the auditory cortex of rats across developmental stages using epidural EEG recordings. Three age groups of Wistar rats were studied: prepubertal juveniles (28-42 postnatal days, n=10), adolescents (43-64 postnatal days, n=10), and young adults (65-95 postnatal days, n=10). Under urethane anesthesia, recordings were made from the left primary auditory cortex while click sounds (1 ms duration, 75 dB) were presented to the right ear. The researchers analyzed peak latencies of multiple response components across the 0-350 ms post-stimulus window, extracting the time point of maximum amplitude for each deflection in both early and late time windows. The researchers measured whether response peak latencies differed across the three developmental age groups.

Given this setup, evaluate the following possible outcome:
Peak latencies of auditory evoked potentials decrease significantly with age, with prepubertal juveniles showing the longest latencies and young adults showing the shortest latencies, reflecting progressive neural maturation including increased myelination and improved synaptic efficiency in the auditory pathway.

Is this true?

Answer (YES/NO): NO